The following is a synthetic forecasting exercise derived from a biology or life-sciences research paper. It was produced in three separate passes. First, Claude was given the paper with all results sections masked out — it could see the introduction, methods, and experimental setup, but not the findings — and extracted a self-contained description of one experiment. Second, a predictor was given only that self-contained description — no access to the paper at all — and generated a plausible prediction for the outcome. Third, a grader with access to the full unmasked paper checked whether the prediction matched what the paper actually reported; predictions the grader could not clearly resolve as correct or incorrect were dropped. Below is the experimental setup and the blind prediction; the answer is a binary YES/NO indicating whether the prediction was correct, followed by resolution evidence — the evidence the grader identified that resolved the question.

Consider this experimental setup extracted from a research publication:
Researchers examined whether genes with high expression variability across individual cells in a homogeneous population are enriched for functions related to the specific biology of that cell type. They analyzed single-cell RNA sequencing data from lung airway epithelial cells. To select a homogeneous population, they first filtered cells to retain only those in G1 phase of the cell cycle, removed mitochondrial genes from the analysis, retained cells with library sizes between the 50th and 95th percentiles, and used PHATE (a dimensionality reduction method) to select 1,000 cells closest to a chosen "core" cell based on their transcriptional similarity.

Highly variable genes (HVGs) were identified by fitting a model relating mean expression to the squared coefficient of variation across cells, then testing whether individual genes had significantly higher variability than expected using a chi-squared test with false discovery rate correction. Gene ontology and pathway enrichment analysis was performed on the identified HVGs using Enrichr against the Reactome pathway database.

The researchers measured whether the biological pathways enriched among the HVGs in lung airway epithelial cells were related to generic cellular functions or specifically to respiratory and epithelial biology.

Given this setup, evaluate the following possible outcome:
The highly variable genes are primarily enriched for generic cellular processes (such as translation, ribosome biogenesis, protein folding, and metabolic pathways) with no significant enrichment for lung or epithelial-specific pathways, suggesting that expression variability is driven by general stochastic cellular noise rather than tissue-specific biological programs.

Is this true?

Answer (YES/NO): NO